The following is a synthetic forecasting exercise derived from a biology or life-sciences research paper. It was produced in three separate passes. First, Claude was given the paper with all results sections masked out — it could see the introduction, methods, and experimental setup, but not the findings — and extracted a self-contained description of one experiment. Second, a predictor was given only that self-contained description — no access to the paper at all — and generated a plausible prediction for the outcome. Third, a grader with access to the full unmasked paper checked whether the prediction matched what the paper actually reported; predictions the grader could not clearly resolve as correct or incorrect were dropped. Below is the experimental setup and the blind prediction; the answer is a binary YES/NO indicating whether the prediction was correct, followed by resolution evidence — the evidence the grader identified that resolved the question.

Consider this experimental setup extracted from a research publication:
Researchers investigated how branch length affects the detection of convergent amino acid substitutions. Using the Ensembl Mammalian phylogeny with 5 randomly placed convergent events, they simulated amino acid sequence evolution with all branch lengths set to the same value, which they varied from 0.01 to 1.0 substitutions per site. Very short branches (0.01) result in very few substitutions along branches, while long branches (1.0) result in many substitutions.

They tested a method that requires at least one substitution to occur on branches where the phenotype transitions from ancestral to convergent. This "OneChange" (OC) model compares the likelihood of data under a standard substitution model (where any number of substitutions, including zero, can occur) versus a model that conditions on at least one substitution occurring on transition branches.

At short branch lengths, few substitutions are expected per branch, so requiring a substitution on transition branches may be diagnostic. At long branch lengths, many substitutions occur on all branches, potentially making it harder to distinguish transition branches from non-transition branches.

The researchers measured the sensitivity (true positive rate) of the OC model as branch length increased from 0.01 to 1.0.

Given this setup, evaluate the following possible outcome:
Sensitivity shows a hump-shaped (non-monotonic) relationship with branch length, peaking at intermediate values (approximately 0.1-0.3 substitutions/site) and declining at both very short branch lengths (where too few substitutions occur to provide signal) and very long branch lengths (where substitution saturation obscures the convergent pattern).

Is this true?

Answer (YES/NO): NO